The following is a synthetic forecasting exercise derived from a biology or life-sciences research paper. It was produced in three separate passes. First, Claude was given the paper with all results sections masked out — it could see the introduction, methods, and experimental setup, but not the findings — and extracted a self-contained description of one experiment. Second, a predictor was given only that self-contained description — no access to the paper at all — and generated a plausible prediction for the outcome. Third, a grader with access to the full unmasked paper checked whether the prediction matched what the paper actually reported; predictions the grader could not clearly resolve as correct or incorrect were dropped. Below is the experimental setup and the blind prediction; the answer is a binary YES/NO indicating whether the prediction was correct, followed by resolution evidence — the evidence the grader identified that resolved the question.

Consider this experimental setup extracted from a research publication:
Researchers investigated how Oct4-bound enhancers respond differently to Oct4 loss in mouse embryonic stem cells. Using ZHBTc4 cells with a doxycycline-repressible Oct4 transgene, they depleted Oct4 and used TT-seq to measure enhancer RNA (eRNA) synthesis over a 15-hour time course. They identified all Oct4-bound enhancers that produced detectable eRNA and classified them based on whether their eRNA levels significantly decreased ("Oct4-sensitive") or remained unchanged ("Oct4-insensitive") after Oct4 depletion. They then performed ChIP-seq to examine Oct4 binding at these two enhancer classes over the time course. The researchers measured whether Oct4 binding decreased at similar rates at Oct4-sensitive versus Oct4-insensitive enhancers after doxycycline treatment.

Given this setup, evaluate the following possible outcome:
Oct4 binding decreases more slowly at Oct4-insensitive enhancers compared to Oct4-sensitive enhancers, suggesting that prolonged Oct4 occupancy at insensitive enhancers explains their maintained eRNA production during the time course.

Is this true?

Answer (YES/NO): NO